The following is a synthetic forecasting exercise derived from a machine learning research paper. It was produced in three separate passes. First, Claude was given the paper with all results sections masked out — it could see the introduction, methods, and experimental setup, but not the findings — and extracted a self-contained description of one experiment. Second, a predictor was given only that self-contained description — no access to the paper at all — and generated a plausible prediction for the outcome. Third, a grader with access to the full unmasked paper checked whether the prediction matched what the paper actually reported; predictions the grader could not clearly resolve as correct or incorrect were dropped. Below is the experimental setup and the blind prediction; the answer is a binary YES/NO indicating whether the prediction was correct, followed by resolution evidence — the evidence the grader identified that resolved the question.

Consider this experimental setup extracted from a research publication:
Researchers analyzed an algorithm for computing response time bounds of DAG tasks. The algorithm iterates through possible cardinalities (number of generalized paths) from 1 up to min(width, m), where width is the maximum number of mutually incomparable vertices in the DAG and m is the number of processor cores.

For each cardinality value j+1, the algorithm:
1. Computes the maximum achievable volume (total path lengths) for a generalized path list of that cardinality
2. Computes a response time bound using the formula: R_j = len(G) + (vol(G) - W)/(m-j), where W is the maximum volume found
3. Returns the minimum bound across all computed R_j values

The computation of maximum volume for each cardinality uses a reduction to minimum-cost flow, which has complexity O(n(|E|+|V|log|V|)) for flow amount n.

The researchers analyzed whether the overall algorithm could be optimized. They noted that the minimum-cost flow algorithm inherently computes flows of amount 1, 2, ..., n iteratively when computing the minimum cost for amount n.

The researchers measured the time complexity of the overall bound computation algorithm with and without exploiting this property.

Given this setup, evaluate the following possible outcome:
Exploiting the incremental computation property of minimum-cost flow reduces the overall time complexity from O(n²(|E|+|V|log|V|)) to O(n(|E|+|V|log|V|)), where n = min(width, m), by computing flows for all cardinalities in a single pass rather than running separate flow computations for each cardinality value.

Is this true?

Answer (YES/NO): YES